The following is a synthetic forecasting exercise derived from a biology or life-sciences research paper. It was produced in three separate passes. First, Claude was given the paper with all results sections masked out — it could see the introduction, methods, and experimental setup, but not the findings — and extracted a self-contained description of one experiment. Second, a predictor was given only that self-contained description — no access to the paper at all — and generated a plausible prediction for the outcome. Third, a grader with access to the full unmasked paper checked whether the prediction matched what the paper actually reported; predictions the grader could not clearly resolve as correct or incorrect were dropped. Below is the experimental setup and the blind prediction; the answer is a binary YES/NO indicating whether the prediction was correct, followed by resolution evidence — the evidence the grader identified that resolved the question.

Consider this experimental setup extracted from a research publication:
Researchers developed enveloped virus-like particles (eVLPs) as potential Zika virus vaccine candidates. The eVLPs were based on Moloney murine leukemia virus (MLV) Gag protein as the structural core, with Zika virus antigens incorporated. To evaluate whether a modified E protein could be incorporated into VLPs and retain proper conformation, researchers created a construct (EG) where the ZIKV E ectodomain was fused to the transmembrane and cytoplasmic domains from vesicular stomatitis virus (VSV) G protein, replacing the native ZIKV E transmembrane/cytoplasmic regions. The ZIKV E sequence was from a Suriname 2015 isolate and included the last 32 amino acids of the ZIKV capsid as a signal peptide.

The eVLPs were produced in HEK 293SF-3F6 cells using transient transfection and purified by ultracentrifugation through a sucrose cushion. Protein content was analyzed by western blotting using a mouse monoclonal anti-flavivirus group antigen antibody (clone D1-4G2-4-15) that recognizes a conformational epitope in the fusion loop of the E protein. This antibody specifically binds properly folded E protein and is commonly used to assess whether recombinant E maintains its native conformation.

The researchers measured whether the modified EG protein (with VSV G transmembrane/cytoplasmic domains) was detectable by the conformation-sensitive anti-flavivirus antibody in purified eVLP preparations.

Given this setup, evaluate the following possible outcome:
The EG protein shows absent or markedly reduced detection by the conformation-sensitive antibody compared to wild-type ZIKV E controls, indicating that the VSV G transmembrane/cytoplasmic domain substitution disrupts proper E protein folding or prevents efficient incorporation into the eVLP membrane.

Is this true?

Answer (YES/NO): NO